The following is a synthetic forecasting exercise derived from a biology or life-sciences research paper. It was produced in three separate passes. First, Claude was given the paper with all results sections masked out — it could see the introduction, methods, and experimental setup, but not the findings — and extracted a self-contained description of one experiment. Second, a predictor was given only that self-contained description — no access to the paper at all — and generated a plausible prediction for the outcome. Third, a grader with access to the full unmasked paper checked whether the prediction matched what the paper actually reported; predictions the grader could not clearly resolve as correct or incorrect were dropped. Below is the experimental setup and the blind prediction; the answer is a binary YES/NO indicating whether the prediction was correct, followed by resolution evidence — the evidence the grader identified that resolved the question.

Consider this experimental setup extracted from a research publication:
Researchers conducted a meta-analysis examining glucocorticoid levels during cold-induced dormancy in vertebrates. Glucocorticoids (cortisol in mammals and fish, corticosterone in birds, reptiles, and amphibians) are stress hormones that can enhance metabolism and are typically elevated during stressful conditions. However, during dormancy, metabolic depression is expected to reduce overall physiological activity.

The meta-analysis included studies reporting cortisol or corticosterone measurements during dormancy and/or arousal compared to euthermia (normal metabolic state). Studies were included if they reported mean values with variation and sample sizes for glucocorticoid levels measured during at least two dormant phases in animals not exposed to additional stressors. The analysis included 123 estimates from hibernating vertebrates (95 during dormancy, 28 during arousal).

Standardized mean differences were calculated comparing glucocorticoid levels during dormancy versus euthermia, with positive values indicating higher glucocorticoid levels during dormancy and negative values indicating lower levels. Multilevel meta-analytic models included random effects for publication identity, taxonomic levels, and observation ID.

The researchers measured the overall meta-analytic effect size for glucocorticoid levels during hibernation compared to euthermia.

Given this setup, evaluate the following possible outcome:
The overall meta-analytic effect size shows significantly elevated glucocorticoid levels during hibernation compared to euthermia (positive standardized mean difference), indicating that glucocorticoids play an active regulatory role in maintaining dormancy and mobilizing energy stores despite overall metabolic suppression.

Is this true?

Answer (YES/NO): NO